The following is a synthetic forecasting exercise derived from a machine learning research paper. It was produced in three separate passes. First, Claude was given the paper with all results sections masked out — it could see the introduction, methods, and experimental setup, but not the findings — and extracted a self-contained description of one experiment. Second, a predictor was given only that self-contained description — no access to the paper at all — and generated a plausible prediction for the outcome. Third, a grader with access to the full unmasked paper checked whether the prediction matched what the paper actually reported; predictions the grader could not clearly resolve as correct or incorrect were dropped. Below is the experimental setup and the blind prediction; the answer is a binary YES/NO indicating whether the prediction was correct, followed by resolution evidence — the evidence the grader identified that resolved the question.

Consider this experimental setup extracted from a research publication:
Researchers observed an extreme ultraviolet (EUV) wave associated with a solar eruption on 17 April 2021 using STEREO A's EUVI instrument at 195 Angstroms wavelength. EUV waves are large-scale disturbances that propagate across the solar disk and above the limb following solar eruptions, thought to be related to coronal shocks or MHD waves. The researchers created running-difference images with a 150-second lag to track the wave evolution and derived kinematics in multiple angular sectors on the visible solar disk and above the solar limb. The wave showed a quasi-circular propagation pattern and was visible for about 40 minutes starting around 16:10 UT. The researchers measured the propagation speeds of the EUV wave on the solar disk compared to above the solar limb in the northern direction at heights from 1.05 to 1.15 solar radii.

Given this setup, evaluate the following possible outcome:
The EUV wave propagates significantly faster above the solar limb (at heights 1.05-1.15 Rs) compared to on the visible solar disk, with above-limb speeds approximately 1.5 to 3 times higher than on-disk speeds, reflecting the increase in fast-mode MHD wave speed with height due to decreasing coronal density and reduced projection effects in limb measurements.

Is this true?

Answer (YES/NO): NO